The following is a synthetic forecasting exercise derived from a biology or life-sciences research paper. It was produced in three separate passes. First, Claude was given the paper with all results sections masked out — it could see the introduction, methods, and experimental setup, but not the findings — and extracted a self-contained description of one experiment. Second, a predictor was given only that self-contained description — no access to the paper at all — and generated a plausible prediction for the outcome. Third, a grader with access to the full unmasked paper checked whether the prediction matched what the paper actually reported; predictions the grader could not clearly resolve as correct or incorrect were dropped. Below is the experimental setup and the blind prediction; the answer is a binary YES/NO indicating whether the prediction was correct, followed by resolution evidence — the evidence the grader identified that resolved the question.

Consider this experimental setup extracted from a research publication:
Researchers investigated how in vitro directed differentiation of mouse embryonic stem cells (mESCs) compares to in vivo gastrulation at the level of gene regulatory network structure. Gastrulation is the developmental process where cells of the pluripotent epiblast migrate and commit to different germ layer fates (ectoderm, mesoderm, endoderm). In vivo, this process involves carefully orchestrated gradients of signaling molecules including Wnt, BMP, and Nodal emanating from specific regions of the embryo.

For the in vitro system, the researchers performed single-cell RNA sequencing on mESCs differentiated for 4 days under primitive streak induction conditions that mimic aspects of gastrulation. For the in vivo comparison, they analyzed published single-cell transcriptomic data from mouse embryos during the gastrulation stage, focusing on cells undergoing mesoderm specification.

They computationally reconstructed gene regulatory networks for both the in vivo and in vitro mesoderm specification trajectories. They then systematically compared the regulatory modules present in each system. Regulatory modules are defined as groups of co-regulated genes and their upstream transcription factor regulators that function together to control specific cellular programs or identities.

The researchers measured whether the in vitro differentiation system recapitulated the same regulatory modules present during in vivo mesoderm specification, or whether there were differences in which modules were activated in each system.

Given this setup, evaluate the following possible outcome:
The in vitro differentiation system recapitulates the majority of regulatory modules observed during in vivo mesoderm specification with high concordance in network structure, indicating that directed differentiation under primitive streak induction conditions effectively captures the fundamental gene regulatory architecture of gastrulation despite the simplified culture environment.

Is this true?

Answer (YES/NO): NO